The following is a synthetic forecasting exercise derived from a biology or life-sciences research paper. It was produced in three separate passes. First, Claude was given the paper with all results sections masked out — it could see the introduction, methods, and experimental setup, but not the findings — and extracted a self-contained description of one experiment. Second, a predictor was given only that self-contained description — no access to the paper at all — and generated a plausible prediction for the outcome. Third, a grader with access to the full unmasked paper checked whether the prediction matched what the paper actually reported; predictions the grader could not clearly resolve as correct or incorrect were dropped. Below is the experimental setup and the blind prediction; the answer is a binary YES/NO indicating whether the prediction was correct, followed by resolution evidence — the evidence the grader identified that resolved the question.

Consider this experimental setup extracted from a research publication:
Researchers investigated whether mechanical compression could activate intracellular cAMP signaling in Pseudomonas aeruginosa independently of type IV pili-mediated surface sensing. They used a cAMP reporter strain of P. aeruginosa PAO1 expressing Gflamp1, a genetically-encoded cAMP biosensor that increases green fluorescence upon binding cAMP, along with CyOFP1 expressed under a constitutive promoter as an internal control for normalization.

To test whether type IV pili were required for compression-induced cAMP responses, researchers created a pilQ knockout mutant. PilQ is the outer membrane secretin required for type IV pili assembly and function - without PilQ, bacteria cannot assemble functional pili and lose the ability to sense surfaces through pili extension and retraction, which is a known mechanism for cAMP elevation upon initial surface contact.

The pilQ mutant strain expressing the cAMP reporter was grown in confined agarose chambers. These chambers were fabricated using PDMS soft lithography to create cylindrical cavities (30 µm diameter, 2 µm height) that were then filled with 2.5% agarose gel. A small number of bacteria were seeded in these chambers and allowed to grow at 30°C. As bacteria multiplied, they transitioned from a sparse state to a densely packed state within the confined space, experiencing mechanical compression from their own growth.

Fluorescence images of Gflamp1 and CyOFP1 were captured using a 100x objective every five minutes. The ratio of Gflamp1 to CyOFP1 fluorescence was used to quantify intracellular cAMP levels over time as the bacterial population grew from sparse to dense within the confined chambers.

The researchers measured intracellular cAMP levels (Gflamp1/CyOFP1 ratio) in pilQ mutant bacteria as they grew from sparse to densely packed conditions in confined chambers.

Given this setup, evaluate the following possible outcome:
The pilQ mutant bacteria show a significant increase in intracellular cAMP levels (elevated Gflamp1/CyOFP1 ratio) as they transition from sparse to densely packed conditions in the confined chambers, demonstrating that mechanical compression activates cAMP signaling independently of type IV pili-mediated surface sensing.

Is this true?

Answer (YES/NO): YES